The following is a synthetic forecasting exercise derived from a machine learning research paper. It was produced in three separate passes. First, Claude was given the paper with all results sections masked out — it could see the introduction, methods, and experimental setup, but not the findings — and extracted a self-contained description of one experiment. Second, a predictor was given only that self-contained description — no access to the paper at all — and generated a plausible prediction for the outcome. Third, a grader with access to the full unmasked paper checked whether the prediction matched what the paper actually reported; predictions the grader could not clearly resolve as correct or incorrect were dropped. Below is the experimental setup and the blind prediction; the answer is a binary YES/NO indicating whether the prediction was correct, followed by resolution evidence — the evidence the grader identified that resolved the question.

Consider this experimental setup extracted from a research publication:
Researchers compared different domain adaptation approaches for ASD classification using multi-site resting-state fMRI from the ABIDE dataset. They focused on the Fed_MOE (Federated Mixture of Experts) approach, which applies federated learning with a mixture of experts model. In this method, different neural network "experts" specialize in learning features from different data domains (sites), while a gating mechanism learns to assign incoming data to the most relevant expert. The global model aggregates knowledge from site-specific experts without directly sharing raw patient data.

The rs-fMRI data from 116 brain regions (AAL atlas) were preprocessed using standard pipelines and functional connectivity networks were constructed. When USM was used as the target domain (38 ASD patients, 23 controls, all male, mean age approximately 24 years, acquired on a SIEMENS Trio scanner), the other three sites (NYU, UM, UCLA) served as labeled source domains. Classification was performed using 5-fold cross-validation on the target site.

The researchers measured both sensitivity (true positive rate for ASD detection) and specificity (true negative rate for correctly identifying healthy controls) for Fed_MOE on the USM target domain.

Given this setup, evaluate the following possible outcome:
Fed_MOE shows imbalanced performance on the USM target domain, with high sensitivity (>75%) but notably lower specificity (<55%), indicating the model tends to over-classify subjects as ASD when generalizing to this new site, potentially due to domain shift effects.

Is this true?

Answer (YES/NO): YES